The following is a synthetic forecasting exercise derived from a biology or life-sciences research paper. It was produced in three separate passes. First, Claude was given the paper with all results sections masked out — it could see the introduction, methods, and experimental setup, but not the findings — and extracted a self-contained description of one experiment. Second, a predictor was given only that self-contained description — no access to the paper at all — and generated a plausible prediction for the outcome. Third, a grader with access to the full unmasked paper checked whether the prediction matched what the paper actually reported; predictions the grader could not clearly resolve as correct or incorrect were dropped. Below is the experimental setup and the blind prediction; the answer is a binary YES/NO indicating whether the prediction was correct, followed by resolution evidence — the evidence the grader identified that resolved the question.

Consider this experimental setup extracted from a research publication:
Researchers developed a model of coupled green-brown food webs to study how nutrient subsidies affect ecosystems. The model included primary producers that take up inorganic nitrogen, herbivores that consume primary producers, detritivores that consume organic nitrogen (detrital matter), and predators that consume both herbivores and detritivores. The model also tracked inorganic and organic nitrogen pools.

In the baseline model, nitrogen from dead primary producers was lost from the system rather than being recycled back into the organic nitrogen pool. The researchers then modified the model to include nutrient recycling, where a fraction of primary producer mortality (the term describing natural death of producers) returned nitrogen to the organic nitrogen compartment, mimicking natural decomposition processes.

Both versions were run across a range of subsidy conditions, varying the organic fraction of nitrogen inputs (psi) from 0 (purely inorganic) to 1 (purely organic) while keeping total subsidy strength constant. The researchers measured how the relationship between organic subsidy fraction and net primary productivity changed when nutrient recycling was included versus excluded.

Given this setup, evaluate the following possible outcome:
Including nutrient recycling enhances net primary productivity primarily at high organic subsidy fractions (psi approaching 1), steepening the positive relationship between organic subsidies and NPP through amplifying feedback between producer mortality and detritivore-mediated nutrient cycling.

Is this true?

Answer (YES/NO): NO